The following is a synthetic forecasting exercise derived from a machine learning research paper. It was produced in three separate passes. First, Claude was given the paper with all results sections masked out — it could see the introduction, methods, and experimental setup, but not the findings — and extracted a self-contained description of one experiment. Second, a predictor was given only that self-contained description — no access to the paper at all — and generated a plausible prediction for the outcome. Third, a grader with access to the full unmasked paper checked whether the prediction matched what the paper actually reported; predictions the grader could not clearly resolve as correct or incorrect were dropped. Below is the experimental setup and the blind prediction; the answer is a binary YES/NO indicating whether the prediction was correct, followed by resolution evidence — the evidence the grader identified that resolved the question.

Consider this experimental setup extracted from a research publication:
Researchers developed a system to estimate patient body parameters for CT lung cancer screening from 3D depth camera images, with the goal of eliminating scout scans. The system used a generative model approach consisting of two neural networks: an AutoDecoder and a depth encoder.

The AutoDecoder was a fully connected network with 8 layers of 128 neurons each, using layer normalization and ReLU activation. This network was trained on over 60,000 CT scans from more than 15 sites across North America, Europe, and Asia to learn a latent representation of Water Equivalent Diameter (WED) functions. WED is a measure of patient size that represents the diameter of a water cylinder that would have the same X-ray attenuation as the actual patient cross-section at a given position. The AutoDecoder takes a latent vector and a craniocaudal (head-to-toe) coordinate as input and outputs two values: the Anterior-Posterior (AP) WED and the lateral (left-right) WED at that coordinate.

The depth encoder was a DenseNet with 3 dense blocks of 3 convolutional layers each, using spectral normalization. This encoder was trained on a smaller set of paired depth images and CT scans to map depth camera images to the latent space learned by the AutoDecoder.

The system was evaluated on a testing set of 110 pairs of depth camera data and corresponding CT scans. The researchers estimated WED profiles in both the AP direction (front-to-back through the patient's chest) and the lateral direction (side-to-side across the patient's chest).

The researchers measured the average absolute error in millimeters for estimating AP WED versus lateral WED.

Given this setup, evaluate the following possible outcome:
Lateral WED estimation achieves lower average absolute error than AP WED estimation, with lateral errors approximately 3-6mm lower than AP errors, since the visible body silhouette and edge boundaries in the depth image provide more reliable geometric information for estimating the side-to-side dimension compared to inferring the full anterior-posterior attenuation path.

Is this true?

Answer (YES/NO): NO